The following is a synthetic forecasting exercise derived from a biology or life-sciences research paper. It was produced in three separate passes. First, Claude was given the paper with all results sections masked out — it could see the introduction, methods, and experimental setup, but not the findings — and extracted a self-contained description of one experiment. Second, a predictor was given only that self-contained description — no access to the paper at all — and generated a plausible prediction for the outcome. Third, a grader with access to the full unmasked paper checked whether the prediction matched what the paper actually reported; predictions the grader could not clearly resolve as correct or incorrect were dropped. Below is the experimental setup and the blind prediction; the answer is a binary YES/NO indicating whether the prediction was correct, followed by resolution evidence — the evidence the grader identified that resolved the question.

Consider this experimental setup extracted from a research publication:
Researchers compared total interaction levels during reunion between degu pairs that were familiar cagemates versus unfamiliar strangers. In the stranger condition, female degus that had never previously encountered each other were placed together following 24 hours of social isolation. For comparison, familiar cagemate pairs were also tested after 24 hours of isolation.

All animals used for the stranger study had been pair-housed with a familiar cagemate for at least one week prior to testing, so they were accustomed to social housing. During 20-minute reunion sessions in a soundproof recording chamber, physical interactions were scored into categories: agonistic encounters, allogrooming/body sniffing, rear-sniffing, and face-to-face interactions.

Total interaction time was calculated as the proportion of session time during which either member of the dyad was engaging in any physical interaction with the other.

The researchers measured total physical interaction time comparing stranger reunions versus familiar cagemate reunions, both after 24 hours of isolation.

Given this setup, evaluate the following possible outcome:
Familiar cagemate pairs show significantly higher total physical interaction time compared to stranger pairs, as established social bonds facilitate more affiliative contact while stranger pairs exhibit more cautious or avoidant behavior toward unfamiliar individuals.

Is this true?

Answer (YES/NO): NO